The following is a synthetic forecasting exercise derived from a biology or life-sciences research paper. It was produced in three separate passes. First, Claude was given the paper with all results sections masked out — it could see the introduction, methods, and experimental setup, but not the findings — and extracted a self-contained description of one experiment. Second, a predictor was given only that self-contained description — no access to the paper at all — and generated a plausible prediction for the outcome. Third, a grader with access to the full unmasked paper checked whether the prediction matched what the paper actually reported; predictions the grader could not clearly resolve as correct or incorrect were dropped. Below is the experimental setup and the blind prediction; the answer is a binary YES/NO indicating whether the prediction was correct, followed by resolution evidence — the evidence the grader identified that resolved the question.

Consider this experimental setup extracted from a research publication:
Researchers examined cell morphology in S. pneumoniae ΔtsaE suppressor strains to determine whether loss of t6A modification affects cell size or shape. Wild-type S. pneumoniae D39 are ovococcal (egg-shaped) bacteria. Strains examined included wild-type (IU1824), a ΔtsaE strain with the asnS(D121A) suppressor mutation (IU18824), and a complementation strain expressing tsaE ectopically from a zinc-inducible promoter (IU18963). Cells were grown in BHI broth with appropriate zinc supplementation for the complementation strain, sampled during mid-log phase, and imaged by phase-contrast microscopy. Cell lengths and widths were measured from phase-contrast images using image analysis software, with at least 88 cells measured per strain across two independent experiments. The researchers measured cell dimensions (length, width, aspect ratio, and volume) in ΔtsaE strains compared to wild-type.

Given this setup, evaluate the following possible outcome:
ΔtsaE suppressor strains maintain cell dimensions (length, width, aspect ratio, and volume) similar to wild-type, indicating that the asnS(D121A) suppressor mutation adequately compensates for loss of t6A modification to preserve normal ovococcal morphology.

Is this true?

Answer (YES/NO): NO